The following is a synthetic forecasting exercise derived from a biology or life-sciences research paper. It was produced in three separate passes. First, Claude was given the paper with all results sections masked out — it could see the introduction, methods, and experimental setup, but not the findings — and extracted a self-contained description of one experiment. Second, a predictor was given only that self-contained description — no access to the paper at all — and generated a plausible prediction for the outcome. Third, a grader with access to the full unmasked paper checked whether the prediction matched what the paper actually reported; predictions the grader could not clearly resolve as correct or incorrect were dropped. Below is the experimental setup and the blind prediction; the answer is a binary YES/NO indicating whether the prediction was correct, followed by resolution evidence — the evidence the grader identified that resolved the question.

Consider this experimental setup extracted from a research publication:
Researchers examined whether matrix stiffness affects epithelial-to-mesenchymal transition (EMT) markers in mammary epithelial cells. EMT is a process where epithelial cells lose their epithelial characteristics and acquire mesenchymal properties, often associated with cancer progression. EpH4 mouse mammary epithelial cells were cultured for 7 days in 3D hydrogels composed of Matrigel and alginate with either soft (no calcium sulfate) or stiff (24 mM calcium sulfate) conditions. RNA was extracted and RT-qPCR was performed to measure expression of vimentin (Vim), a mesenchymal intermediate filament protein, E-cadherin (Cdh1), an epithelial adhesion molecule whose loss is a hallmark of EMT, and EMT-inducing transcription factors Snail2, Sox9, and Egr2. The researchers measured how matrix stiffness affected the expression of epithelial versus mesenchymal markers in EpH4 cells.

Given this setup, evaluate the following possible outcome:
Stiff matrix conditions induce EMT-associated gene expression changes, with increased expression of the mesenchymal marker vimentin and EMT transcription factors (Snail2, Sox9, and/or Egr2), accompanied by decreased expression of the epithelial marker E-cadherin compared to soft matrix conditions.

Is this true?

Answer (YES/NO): NO